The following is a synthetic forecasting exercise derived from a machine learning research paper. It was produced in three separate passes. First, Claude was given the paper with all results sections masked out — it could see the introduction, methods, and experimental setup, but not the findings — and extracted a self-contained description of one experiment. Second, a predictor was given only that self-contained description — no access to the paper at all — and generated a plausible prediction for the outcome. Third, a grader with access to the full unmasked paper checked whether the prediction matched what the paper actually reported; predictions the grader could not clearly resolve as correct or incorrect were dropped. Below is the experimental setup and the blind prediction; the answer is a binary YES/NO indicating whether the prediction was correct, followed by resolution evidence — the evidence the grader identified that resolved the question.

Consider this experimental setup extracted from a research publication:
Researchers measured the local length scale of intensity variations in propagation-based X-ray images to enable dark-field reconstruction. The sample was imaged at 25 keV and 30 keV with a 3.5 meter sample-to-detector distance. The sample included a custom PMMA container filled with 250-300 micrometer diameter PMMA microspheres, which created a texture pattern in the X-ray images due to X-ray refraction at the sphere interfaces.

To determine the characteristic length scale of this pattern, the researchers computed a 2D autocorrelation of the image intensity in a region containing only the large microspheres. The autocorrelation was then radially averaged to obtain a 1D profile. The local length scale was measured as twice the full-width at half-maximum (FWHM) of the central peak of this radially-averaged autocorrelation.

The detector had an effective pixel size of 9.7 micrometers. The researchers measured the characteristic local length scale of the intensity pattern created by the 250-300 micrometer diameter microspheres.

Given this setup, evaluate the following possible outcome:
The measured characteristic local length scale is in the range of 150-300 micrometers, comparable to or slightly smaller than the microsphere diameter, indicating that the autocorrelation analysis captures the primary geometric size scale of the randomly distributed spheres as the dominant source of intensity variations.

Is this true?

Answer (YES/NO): YES